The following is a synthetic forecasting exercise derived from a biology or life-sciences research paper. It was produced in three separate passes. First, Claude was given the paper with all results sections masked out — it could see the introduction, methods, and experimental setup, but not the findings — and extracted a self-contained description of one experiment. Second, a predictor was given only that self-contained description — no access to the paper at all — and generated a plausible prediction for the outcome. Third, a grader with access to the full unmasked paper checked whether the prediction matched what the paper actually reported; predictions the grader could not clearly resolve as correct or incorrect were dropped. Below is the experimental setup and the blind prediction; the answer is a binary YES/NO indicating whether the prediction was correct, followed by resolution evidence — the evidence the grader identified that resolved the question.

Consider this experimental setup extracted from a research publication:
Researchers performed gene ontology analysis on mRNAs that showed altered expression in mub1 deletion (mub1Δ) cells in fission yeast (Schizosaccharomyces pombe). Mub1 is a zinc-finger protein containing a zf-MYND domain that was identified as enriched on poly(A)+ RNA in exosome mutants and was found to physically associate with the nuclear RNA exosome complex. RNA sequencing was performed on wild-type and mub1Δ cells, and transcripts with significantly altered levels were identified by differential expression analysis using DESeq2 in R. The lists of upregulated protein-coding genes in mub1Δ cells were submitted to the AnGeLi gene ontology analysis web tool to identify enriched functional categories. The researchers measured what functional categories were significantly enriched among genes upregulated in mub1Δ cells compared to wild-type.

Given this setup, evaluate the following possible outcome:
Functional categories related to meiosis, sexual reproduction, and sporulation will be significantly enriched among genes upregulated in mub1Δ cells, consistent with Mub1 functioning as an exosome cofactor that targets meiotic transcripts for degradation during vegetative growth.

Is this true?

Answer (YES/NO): NO